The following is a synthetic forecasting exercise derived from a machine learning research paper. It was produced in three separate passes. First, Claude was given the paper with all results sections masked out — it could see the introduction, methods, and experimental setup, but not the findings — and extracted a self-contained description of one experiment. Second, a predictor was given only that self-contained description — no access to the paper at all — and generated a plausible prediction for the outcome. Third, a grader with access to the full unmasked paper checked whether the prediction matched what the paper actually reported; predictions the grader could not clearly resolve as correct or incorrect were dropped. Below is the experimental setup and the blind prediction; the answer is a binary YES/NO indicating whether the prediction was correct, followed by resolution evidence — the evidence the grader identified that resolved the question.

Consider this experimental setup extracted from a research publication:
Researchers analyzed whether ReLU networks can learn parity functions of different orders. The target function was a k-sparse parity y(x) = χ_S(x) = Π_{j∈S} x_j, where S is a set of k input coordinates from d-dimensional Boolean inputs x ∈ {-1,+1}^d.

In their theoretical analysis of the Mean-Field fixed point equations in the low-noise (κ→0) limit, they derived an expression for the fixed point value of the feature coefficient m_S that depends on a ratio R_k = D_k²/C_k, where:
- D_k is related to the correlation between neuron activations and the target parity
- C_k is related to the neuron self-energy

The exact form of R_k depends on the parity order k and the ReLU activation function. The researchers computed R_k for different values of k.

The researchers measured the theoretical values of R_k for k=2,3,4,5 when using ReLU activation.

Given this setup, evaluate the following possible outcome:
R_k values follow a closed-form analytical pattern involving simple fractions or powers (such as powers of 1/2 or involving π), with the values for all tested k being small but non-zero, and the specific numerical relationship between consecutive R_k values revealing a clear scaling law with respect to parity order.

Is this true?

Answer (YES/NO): NO